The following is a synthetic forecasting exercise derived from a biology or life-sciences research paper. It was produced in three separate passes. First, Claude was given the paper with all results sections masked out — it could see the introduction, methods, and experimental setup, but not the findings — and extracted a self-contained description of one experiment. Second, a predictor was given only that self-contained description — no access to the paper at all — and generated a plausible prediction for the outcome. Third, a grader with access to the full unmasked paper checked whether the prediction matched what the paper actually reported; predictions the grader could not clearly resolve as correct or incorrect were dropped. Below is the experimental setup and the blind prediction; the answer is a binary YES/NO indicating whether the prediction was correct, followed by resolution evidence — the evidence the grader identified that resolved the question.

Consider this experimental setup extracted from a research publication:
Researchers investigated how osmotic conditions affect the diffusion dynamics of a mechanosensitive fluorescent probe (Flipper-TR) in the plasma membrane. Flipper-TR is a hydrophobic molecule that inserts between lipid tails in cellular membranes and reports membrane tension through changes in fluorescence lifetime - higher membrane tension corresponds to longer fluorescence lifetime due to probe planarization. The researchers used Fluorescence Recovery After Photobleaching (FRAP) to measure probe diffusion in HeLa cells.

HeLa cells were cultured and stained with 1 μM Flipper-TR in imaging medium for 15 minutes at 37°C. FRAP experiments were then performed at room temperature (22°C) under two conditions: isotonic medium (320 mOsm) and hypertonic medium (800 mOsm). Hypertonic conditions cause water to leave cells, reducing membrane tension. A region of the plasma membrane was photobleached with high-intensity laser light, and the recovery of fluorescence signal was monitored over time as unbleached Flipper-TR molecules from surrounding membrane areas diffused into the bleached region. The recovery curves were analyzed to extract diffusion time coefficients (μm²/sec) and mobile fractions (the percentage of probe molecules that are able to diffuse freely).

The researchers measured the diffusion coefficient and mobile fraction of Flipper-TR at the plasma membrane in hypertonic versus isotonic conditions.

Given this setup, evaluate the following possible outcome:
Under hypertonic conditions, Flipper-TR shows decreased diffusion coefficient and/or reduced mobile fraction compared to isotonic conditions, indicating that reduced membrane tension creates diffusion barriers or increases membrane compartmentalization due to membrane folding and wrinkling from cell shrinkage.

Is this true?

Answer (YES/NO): YES